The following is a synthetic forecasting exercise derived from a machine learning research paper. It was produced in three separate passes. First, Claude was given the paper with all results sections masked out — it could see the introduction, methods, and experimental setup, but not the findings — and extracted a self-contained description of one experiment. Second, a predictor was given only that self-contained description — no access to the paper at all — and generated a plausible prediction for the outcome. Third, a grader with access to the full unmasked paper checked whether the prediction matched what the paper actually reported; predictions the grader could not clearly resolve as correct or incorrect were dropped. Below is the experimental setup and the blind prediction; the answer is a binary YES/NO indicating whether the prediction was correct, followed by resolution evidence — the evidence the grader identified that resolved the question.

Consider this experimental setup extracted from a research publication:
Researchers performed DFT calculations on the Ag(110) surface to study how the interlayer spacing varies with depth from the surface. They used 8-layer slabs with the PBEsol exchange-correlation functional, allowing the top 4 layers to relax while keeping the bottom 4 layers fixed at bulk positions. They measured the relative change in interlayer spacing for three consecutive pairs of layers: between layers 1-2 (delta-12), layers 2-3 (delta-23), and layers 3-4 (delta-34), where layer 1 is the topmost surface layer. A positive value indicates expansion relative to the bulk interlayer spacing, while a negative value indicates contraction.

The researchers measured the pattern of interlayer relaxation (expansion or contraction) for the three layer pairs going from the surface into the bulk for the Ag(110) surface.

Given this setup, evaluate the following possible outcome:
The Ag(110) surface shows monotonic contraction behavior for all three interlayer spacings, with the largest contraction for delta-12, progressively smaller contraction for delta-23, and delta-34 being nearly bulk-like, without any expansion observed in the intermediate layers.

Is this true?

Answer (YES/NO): NO